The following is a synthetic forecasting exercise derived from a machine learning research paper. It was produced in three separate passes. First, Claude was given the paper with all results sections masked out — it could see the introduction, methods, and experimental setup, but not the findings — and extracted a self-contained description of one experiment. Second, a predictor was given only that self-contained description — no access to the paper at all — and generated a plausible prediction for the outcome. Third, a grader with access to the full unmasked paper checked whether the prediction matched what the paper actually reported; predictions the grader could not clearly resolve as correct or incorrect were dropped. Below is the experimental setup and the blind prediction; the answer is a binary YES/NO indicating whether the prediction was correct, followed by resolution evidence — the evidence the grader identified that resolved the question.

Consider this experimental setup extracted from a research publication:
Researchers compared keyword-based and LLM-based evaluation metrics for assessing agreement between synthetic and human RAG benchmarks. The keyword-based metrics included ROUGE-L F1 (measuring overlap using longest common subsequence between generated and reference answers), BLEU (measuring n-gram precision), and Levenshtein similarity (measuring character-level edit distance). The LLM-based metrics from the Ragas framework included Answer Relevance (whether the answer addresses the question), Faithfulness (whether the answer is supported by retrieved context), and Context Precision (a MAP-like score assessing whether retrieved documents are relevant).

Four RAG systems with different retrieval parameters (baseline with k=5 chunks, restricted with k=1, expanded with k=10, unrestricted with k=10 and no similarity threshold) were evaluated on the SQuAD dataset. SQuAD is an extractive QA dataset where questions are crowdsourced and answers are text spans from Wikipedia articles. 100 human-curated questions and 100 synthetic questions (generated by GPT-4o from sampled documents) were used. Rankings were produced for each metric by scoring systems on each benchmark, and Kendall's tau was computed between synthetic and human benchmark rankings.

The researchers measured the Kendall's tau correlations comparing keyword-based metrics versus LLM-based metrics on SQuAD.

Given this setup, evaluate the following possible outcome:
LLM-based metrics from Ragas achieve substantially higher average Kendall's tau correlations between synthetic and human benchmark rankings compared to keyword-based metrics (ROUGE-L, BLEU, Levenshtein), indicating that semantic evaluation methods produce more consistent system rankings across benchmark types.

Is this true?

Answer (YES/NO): NO